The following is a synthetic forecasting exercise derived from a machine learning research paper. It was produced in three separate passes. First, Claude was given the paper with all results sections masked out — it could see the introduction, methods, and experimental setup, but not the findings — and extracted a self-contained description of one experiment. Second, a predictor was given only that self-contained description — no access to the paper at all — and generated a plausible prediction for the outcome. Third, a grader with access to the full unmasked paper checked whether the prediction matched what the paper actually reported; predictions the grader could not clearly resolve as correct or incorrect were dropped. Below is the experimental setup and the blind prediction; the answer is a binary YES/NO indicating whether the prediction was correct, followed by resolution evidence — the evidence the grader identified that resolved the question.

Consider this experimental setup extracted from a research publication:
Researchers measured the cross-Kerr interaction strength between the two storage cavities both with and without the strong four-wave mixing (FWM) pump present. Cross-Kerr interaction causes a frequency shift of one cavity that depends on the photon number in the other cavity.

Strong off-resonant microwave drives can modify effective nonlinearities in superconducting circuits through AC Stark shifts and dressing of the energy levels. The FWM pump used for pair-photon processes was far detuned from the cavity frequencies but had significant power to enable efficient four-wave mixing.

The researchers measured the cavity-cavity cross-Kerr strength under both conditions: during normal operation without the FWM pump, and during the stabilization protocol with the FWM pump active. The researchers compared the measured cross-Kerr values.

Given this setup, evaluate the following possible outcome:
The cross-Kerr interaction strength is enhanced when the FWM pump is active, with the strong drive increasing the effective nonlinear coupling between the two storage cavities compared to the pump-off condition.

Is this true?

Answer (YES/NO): YES